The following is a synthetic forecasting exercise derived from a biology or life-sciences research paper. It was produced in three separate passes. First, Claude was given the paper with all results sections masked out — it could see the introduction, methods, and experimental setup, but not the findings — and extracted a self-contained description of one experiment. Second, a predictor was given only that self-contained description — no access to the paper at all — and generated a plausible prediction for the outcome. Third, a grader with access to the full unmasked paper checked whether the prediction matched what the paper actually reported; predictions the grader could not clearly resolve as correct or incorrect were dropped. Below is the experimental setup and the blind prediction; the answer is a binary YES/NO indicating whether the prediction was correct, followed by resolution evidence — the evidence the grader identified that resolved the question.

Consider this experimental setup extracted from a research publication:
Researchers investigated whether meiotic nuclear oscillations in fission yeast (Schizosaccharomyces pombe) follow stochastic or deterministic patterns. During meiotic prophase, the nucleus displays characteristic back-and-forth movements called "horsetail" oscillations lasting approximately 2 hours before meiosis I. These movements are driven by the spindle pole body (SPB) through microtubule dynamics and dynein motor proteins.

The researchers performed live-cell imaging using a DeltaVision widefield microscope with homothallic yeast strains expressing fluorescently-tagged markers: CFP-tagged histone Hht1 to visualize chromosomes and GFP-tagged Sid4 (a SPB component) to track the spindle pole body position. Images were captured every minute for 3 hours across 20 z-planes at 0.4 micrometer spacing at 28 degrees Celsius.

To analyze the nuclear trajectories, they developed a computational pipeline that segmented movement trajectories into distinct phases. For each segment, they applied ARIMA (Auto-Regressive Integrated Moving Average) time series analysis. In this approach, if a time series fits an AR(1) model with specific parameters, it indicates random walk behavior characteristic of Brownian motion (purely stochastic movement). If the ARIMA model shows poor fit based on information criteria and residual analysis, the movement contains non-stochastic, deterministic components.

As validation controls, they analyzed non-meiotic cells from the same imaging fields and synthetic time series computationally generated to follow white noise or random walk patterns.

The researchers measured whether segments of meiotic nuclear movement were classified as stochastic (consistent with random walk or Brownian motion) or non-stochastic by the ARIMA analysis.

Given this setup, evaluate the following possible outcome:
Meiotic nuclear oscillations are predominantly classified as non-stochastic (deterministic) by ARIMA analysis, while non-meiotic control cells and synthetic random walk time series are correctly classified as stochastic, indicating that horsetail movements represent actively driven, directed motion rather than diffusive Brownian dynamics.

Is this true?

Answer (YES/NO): NO